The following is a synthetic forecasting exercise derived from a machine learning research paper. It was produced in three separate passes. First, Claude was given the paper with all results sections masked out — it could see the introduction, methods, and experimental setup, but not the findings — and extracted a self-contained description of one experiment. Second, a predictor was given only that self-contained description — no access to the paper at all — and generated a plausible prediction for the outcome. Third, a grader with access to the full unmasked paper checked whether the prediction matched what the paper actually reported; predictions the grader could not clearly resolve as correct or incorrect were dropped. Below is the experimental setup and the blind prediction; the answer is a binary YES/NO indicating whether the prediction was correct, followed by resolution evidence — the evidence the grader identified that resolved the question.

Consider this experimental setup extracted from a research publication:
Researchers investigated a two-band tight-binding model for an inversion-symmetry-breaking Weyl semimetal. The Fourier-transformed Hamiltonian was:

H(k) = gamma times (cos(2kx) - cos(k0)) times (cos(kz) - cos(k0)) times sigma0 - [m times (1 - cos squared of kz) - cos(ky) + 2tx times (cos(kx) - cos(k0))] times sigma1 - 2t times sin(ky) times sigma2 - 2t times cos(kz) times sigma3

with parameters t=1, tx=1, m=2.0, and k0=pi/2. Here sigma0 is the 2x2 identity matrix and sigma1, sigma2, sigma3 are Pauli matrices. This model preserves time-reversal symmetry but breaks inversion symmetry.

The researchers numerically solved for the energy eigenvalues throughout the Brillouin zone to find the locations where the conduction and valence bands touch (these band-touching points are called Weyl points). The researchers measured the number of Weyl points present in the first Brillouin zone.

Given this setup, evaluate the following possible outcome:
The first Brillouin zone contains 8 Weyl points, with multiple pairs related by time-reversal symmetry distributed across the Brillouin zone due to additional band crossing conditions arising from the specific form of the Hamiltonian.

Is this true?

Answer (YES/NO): NO